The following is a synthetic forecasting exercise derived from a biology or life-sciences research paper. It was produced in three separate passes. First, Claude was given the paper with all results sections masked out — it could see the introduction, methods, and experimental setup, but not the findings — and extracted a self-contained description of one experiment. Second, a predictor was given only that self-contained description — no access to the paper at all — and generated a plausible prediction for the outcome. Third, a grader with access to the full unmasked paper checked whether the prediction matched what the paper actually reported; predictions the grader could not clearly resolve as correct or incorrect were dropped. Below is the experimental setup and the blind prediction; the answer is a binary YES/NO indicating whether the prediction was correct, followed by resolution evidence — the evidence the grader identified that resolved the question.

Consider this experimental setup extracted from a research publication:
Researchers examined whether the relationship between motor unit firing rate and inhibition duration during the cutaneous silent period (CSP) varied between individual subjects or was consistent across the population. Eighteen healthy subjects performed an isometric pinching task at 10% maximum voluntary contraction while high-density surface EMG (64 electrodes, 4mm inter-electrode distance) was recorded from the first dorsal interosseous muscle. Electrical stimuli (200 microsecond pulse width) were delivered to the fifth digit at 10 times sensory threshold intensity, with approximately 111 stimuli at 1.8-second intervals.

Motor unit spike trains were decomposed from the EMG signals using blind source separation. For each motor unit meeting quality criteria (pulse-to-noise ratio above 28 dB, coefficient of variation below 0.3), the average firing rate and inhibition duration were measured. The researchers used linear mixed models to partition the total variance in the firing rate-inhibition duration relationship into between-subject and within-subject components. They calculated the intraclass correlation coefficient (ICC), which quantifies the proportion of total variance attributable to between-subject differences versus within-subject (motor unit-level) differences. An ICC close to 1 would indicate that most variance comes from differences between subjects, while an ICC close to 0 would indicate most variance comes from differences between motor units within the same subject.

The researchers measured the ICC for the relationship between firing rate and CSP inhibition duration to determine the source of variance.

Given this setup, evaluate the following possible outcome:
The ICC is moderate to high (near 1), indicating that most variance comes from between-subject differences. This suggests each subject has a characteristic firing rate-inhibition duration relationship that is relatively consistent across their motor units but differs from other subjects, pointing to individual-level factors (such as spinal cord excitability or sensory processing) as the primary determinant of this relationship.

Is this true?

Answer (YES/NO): YES